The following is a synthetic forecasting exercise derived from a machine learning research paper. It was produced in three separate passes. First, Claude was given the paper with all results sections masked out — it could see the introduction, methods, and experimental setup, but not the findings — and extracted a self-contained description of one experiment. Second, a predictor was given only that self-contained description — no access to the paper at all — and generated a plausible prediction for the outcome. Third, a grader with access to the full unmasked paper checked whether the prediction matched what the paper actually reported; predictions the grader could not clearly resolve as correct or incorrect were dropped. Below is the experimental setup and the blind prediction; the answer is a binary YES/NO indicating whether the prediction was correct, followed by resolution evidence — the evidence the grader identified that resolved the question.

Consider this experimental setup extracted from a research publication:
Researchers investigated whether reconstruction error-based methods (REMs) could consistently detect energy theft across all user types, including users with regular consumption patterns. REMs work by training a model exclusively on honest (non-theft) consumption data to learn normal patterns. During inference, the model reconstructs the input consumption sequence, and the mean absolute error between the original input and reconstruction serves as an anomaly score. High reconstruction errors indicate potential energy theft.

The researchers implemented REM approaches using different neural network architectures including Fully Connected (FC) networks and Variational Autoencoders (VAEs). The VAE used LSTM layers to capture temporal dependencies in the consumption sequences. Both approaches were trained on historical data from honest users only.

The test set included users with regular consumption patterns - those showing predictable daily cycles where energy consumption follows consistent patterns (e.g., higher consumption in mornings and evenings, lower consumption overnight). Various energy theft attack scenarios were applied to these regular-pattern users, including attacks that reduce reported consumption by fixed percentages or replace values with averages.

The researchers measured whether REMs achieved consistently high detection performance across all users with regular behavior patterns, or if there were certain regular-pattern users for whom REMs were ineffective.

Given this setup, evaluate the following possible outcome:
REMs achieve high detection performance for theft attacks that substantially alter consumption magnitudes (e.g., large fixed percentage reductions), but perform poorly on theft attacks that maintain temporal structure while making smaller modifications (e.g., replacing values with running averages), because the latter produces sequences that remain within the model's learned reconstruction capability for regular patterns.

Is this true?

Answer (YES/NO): NO